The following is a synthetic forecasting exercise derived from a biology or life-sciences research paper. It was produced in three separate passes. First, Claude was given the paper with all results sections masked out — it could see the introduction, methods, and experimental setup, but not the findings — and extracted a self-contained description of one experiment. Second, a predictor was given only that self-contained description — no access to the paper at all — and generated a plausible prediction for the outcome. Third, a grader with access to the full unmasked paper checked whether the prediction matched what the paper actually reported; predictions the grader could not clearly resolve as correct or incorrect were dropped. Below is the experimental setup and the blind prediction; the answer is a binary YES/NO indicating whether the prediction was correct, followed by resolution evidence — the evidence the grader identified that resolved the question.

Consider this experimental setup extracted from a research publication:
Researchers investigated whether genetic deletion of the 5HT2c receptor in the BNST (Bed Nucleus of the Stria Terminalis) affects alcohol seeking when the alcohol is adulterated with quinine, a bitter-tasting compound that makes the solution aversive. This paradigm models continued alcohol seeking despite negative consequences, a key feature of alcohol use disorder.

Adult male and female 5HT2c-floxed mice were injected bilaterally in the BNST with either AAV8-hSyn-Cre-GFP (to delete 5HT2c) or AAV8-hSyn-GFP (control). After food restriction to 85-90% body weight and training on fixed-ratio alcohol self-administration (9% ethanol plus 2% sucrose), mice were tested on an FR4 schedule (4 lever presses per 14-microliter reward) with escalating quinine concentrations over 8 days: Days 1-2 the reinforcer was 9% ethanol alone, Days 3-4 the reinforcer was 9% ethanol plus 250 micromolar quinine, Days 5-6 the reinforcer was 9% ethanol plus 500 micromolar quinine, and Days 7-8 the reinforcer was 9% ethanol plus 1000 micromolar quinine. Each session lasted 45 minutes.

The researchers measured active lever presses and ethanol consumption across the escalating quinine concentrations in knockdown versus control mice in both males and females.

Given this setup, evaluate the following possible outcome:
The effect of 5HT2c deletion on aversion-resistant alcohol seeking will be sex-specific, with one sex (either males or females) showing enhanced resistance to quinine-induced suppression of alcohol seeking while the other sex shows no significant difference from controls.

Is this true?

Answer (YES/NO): YES